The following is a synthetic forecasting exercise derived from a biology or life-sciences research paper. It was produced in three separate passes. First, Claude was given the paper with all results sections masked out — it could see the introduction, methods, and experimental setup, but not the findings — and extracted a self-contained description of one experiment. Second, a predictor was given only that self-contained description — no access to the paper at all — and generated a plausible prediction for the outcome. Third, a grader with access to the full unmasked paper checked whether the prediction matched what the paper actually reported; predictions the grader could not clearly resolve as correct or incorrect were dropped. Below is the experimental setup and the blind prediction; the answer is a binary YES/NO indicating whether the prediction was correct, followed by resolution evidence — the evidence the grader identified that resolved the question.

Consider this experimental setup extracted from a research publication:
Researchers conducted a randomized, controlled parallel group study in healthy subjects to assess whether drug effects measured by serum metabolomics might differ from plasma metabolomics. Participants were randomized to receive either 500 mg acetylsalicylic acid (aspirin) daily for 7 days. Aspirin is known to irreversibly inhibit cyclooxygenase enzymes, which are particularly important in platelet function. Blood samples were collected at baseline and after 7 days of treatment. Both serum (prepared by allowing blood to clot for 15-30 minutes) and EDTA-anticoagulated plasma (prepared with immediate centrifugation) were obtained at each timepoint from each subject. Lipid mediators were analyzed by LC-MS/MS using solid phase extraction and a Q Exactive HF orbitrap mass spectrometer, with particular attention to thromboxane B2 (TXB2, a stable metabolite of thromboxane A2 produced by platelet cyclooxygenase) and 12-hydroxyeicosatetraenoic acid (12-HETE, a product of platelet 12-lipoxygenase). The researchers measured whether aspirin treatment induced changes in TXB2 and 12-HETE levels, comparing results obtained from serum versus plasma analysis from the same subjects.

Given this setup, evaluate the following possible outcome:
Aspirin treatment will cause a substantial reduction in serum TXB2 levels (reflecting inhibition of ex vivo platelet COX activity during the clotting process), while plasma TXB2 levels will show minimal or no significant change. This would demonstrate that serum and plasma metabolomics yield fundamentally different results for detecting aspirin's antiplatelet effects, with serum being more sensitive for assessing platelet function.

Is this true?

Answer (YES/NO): YES